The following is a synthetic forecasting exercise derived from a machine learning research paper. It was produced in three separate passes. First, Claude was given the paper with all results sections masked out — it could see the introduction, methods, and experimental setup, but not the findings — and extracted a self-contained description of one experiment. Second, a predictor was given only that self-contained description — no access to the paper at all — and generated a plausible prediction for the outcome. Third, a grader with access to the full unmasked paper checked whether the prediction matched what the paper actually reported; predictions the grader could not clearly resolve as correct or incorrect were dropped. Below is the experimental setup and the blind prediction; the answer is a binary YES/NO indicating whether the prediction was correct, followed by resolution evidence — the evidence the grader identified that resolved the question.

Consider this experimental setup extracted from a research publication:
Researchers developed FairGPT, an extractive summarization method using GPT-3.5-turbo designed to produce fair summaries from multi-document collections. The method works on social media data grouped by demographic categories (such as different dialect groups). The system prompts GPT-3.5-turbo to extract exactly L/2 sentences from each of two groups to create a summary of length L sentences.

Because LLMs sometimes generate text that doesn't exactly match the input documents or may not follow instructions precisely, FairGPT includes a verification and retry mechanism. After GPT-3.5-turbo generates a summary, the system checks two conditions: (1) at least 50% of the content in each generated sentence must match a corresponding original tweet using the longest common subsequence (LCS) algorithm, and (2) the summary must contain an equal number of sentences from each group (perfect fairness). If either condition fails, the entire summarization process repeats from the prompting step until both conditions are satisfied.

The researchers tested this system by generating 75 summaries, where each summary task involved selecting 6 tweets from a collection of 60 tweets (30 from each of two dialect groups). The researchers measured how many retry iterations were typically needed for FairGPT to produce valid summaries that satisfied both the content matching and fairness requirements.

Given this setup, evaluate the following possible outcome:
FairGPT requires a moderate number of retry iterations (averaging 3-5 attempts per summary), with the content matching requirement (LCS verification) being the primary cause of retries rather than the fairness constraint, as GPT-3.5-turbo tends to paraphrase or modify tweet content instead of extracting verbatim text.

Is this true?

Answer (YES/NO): NO